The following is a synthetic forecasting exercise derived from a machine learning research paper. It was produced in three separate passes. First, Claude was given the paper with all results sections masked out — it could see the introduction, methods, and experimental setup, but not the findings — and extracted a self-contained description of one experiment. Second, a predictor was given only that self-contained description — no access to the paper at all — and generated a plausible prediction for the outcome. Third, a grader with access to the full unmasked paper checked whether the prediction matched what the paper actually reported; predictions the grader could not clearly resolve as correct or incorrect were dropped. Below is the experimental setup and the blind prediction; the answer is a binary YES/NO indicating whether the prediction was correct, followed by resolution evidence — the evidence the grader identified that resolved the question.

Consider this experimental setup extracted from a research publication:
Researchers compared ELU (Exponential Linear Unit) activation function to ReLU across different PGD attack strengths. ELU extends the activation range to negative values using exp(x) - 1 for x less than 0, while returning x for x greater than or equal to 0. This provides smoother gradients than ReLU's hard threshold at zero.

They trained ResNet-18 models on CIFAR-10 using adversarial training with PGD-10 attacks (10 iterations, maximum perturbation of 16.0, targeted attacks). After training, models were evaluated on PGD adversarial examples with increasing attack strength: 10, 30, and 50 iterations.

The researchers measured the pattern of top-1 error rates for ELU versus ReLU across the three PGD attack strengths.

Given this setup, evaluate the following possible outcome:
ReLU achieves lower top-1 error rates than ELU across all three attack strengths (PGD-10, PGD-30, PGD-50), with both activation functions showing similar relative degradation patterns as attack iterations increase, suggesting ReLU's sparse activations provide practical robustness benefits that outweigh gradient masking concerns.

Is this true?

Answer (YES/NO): NO